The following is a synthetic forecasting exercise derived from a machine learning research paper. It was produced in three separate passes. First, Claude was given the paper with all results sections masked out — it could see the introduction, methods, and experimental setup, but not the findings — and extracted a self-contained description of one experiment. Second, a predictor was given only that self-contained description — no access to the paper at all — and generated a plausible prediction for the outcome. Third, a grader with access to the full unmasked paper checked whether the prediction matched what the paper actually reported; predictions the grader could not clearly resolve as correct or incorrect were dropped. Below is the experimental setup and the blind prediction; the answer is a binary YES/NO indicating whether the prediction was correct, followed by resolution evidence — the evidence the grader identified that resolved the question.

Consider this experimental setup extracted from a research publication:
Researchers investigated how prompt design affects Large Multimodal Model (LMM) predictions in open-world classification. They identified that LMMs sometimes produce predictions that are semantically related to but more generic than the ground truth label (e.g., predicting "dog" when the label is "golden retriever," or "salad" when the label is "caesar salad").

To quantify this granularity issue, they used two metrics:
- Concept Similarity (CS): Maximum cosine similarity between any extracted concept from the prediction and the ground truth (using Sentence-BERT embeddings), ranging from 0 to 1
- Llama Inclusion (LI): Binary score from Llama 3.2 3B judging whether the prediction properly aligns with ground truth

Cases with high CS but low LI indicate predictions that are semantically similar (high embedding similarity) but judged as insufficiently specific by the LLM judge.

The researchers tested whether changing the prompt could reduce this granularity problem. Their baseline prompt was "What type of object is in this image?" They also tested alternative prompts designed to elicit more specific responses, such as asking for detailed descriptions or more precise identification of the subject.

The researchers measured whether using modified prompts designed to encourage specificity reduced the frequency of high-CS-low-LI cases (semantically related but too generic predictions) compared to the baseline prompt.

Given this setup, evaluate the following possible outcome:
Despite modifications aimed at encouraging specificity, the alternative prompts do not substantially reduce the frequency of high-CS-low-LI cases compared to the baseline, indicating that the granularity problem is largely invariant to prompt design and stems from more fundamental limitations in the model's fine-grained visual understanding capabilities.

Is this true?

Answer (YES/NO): NO